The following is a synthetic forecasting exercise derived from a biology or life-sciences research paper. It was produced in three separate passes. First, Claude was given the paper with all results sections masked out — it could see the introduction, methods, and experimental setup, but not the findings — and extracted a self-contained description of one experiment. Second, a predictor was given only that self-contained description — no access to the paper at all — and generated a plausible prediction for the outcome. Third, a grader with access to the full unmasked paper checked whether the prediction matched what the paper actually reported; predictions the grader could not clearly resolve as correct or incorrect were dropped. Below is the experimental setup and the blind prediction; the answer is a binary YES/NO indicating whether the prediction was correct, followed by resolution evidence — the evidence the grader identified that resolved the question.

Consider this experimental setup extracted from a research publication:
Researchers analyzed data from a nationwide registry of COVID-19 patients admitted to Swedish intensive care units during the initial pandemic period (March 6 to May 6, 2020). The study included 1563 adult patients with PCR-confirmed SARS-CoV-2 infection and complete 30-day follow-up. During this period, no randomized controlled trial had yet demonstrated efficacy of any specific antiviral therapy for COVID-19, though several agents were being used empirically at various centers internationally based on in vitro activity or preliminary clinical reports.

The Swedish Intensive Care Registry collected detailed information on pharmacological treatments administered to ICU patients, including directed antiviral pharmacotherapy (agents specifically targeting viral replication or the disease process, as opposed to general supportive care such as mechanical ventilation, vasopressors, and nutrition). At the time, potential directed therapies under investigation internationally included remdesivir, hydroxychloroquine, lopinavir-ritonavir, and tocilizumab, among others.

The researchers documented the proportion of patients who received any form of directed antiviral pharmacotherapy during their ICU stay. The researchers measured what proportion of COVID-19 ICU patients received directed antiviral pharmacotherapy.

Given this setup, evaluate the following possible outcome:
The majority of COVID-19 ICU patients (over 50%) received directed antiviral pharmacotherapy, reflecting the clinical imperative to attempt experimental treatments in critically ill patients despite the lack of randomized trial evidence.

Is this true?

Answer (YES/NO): NO